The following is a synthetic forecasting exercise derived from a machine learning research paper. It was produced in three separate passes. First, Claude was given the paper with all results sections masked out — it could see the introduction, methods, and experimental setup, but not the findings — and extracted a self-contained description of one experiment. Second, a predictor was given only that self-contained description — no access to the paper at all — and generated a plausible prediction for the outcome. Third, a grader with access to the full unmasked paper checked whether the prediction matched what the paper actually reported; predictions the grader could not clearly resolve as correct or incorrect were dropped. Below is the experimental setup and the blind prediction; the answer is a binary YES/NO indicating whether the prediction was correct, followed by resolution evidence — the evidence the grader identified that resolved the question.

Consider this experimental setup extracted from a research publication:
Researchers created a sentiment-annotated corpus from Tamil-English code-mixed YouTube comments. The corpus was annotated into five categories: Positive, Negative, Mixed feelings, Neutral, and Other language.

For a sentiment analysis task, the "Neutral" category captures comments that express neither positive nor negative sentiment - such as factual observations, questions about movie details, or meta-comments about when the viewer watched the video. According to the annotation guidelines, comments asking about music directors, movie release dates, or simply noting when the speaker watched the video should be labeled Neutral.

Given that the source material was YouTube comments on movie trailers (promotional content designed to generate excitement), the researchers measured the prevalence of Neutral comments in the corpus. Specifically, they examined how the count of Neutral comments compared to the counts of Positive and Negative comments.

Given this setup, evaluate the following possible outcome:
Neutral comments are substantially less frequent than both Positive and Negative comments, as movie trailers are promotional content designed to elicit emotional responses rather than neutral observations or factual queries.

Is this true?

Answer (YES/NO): YES